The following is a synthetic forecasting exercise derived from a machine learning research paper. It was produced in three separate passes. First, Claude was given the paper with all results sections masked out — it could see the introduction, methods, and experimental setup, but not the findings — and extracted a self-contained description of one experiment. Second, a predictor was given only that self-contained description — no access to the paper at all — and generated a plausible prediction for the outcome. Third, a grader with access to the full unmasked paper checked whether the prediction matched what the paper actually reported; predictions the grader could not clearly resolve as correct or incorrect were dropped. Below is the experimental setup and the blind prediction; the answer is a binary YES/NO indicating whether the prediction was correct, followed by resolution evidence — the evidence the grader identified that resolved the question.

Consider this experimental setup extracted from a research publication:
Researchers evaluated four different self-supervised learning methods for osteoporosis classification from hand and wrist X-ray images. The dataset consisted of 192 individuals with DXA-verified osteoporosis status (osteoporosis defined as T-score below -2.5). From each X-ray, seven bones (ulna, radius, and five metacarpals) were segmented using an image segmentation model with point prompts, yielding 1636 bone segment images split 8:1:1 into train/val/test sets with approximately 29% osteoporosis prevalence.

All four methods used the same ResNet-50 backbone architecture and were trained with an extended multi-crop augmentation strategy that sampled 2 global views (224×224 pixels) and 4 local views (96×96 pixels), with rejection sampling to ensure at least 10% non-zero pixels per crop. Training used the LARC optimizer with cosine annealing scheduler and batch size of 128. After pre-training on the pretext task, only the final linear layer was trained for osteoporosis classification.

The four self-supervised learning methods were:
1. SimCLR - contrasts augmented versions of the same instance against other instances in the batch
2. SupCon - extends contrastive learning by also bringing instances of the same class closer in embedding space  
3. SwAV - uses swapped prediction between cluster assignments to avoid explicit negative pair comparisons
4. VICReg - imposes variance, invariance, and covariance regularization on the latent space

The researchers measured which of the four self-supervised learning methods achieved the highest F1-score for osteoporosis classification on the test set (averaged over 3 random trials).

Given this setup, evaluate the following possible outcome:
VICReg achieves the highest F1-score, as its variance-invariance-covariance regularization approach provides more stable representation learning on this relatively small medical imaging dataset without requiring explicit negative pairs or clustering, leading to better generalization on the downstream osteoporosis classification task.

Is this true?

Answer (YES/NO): NO